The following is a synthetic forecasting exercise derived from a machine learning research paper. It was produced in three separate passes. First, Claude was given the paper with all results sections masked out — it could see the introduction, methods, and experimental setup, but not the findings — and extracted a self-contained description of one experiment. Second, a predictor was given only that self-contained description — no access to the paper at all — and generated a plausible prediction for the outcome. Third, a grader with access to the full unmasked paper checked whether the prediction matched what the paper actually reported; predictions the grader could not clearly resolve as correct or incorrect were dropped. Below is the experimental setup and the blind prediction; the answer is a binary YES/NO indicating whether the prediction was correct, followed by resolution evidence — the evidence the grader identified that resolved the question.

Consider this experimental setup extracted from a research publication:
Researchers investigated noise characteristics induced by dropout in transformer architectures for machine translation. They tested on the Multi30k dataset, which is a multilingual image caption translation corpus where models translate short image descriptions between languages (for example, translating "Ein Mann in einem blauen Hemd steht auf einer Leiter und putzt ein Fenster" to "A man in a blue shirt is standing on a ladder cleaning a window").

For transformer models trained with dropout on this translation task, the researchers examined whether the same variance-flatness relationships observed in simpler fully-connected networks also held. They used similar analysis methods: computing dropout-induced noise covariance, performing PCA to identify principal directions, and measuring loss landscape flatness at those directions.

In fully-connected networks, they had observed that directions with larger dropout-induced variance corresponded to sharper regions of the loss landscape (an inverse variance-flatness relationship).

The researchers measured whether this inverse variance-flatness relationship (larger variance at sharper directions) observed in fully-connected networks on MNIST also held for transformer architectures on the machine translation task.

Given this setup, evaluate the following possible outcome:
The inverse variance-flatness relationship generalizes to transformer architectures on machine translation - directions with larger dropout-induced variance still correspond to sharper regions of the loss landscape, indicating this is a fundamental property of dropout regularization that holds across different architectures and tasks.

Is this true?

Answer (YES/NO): YES